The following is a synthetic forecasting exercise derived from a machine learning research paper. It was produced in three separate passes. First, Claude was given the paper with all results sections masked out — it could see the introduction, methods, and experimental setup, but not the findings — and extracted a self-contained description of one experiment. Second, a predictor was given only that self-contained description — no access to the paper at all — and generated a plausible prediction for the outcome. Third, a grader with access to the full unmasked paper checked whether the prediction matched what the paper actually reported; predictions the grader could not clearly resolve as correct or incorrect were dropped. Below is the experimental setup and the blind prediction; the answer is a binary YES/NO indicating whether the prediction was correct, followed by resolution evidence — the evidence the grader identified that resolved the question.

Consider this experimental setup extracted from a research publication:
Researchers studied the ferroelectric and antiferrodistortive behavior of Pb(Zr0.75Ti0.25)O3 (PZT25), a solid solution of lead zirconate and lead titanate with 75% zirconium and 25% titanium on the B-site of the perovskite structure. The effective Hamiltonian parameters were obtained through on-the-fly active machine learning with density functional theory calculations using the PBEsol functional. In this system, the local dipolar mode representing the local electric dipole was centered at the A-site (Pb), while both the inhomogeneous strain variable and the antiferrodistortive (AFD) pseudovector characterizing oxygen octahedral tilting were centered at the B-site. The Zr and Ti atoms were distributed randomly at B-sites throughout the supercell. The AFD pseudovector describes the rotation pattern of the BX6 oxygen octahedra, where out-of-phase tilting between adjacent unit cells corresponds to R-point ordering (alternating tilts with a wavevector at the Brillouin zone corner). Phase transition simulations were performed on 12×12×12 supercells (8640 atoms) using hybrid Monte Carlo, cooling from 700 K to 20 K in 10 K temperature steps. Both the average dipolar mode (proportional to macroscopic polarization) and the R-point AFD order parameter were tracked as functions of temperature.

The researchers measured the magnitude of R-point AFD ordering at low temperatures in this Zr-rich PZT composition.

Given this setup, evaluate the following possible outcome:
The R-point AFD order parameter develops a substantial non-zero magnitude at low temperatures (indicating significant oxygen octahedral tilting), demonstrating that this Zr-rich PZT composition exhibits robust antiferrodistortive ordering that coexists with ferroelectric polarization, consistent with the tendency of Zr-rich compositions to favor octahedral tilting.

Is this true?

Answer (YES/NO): YES